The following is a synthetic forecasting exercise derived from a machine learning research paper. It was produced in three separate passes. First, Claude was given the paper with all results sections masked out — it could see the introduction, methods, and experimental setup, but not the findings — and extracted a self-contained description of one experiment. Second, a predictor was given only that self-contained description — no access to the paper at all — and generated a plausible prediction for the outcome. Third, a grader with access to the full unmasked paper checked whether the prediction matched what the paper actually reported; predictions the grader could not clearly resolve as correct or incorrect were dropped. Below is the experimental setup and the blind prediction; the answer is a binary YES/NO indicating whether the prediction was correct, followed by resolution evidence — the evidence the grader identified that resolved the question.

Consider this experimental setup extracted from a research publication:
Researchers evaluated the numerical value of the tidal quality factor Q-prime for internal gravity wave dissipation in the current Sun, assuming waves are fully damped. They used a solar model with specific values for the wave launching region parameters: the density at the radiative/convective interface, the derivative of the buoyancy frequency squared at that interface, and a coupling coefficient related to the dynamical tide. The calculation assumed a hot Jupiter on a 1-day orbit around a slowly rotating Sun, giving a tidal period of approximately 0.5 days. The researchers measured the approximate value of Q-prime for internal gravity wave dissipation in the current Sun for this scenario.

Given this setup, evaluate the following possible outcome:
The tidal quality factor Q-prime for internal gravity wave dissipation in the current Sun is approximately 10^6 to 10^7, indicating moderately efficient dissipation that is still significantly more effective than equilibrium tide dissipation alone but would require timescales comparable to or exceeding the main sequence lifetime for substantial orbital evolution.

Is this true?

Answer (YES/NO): NO